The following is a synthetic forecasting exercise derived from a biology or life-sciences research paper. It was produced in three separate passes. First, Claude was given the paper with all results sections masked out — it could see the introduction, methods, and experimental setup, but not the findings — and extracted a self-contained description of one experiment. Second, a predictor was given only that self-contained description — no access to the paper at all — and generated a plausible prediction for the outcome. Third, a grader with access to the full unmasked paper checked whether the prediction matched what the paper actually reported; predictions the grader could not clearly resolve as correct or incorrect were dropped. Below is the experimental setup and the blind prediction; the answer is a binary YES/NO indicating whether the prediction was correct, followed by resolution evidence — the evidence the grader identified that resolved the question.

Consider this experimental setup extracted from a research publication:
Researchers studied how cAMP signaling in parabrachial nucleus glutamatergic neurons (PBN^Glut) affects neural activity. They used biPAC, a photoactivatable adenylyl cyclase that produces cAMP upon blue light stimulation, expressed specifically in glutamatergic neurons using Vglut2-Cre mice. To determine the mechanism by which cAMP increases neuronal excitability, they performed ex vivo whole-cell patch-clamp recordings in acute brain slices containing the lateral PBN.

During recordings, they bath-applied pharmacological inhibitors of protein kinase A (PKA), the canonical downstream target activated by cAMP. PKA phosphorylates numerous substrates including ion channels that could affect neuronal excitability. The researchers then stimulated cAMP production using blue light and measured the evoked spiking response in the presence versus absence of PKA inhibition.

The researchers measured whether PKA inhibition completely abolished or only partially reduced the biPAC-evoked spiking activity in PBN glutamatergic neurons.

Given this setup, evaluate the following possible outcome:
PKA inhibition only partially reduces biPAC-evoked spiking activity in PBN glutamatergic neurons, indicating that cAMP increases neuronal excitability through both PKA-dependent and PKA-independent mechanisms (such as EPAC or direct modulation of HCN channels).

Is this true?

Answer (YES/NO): YES